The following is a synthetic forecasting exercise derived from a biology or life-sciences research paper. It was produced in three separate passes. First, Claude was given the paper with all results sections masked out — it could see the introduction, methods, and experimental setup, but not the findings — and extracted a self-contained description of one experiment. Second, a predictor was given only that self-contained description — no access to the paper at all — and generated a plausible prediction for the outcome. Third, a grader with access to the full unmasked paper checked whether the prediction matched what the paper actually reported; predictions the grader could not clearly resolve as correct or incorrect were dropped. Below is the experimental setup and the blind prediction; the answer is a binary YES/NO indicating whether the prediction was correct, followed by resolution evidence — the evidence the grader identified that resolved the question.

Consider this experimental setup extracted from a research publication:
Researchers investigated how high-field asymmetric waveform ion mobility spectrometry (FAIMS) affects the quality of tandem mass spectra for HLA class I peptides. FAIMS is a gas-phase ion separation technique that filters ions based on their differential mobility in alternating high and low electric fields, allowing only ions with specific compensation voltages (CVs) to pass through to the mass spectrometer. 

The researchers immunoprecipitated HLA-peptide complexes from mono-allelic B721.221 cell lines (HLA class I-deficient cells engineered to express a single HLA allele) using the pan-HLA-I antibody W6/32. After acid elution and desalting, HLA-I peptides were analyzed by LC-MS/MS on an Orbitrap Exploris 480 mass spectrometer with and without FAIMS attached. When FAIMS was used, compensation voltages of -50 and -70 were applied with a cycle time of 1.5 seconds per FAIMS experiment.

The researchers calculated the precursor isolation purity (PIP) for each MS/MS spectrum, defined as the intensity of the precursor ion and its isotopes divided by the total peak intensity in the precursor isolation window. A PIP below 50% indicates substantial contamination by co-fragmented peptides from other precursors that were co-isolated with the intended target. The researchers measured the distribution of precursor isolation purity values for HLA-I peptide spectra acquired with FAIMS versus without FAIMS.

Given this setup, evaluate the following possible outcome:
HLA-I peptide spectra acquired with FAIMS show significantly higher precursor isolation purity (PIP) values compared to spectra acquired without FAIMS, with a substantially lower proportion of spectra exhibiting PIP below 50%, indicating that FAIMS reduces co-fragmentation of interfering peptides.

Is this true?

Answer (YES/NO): YES